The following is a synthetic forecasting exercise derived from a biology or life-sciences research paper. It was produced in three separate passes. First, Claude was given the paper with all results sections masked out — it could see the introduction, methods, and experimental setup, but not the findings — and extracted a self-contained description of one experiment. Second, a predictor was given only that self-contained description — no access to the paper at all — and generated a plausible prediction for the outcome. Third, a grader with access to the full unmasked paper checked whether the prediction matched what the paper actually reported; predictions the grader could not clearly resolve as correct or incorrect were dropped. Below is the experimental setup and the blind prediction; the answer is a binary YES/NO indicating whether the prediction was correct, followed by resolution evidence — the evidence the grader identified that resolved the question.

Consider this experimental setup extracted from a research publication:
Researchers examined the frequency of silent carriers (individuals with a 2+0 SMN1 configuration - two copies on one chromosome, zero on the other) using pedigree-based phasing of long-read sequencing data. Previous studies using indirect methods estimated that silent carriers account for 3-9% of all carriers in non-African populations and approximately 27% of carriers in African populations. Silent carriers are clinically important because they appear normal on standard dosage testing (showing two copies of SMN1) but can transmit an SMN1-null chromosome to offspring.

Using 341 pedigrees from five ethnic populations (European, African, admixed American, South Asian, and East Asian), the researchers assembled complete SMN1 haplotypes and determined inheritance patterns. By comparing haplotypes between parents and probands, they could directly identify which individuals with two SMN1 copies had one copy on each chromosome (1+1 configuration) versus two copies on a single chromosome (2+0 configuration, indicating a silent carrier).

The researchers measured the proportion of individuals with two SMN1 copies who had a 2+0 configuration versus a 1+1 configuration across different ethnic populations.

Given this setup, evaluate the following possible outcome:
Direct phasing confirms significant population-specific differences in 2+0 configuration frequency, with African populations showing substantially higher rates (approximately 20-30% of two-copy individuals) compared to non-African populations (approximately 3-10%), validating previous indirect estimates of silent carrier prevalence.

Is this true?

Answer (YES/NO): NO